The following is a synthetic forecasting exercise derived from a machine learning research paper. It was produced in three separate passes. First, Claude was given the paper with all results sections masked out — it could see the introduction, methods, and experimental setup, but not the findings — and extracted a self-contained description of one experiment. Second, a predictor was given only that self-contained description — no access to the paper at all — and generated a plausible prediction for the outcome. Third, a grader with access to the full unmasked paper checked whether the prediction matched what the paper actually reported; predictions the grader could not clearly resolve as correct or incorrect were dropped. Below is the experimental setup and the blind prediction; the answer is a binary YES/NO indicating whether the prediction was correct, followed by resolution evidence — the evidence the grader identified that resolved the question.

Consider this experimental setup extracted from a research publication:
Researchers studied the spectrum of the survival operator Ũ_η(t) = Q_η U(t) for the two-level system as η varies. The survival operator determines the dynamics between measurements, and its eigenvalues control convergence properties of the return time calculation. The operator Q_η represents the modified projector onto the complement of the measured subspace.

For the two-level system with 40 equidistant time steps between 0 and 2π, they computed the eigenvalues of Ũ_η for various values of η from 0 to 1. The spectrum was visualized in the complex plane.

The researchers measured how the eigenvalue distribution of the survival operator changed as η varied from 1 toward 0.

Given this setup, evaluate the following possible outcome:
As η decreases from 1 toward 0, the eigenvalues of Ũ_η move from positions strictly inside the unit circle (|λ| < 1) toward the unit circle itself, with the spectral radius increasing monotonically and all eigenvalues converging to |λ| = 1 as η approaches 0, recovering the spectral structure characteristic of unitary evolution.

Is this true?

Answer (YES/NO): YES